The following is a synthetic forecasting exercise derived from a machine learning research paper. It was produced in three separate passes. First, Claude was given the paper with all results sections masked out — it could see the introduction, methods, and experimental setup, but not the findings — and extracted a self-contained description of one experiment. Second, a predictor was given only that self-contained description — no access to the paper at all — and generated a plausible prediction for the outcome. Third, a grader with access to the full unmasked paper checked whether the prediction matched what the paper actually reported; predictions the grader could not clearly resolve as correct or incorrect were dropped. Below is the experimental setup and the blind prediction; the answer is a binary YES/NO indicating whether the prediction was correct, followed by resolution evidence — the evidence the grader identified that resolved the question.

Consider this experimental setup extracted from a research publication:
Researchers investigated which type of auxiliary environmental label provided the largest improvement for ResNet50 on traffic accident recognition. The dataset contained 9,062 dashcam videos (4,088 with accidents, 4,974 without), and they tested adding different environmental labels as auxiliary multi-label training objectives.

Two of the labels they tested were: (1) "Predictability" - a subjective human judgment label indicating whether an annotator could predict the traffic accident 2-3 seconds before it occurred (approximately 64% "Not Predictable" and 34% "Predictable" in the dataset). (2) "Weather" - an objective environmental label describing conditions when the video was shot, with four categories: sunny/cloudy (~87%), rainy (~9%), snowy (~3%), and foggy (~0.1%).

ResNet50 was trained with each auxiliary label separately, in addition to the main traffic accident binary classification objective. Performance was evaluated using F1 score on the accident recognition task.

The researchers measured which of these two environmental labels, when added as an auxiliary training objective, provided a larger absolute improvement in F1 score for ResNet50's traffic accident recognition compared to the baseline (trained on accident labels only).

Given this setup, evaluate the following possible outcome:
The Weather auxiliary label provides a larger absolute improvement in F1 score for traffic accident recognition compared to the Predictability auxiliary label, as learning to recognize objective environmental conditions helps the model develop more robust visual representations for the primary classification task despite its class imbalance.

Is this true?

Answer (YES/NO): NO